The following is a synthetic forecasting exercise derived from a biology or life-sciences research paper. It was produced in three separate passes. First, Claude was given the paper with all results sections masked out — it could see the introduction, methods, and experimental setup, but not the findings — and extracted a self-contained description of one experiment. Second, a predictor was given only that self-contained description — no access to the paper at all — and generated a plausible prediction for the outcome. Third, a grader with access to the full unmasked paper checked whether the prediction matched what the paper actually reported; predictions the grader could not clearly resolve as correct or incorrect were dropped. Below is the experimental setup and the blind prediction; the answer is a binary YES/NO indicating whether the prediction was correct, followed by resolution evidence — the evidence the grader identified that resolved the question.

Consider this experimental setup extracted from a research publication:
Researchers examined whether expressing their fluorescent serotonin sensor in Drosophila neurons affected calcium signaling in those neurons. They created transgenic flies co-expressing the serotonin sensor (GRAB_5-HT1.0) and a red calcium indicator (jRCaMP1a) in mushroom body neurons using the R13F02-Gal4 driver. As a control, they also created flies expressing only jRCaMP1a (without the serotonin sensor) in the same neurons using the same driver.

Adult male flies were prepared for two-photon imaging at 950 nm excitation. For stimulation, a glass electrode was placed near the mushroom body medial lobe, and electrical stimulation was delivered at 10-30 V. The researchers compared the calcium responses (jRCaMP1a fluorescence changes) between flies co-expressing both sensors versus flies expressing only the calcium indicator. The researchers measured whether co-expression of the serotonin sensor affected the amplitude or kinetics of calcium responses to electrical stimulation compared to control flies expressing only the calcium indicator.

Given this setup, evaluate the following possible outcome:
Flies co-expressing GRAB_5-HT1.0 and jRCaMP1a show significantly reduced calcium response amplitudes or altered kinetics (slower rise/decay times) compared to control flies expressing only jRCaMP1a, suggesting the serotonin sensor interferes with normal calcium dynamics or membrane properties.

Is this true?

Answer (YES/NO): NO